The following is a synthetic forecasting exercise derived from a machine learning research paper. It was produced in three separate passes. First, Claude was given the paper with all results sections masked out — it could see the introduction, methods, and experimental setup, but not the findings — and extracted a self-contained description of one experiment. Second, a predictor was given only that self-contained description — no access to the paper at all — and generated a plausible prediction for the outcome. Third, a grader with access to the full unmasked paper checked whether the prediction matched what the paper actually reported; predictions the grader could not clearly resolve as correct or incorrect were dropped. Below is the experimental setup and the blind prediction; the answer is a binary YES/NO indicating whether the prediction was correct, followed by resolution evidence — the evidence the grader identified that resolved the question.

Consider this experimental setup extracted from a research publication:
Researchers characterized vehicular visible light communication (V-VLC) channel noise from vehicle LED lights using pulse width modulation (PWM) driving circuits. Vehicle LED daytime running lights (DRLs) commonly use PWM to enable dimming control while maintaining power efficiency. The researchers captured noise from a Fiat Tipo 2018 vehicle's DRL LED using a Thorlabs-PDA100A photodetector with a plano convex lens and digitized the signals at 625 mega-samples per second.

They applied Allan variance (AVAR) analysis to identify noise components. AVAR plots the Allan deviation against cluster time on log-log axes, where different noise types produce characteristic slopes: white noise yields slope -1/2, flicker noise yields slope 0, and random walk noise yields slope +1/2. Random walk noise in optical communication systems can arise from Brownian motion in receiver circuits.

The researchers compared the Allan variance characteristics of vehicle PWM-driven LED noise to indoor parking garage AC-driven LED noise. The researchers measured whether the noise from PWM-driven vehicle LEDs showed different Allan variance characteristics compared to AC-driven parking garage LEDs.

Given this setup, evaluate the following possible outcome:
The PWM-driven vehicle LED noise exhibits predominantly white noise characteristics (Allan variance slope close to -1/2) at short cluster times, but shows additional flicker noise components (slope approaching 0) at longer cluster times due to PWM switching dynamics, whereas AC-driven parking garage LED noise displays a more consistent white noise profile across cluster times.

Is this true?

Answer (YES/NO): NO